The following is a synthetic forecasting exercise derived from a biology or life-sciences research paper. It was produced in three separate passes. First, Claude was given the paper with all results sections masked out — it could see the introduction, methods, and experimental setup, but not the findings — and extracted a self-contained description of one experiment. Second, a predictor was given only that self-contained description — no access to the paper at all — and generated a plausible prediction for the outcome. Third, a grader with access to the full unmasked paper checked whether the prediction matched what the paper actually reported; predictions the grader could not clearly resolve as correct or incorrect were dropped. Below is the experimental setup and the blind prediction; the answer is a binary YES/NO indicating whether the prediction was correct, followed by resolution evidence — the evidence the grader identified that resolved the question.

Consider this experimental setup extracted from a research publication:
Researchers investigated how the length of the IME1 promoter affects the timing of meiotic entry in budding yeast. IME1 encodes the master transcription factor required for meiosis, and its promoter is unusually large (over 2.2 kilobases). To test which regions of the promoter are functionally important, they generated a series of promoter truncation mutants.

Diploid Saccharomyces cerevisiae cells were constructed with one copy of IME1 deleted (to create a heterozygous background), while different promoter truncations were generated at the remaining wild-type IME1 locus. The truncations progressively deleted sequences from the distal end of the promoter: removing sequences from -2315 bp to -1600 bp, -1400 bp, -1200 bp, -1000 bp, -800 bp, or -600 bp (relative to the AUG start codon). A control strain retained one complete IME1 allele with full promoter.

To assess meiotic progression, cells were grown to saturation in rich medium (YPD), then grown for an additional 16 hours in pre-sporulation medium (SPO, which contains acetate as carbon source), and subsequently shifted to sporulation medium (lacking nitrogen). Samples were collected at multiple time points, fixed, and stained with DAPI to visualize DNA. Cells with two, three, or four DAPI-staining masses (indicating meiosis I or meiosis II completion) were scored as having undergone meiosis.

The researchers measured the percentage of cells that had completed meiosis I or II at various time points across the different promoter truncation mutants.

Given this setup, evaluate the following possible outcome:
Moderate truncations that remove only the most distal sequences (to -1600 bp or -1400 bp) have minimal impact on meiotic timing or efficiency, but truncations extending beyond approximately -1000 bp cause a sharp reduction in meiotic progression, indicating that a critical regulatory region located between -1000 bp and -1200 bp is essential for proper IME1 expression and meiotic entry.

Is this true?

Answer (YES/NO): NO